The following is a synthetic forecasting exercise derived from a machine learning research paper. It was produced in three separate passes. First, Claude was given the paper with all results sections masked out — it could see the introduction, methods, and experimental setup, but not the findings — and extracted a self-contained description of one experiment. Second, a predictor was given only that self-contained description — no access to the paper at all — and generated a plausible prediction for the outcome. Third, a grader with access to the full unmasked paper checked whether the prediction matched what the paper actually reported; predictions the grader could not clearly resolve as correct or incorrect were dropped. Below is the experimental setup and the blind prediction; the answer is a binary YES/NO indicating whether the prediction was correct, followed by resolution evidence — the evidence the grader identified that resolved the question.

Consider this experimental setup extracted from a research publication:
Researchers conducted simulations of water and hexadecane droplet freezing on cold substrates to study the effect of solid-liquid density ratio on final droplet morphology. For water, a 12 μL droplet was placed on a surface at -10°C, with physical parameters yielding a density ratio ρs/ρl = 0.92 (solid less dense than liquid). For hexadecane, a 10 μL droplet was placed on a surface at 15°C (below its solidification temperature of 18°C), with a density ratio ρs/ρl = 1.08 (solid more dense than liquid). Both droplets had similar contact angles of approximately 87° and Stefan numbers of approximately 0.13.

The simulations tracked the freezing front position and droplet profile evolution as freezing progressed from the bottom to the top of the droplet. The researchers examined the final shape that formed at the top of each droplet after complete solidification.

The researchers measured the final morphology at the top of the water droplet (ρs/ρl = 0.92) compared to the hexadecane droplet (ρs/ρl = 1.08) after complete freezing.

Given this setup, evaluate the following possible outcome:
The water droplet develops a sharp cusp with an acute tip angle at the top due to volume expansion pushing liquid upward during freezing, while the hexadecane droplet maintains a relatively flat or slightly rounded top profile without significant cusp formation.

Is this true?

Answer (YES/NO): YES